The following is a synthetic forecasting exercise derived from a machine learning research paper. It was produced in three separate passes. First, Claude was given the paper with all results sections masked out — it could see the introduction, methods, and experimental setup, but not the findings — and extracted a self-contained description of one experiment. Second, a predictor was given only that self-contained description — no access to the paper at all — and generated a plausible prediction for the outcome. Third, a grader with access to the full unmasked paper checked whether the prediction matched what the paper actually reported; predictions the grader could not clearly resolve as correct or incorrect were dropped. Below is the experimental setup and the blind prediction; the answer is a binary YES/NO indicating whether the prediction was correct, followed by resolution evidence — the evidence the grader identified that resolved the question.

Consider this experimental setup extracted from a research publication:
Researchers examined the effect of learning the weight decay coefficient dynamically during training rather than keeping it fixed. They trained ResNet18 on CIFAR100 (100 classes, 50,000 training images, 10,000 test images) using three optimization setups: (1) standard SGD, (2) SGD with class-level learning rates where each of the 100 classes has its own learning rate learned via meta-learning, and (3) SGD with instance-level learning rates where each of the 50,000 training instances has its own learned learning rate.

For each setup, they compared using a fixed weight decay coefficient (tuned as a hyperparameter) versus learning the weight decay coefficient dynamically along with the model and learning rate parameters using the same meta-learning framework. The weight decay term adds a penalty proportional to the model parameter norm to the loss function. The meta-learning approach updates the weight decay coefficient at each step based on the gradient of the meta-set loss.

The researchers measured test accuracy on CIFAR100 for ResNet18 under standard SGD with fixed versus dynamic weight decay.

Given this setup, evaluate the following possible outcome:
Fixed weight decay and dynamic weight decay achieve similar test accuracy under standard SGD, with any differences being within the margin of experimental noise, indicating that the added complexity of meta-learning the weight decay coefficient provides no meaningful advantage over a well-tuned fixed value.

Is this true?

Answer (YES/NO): NO